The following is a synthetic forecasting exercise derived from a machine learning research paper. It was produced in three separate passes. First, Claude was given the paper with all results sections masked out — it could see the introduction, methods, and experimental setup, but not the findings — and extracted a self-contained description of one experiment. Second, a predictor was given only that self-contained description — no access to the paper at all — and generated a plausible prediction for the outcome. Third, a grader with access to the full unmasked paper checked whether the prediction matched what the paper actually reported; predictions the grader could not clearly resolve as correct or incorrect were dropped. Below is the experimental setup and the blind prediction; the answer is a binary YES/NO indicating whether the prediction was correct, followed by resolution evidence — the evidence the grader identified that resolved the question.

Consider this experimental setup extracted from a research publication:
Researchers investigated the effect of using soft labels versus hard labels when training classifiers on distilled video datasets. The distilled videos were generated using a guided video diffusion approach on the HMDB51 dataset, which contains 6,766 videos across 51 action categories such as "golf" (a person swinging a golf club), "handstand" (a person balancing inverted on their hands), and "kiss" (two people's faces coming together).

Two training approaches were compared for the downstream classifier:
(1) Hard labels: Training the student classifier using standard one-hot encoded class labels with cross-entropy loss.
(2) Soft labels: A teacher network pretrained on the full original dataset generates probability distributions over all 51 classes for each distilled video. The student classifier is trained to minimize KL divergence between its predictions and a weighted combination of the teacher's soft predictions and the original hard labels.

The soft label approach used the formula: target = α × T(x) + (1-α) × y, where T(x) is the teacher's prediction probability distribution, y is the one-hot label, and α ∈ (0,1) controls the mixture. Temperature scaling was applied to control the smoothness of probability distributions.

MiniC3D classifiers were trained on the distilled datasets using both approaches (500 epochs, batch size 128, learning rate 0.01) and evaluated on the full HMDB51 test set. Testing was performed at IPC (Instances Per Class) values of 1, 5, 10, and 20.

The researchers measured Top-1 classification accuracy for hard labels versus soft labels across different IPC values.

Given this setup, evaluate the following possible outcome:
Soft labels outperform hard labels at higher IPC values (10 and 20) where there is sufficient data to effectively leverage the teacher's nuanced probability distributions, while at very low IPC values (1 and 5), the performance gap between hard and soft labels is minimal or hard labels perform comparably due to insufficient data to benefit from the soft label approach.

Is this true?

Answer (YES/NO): NO